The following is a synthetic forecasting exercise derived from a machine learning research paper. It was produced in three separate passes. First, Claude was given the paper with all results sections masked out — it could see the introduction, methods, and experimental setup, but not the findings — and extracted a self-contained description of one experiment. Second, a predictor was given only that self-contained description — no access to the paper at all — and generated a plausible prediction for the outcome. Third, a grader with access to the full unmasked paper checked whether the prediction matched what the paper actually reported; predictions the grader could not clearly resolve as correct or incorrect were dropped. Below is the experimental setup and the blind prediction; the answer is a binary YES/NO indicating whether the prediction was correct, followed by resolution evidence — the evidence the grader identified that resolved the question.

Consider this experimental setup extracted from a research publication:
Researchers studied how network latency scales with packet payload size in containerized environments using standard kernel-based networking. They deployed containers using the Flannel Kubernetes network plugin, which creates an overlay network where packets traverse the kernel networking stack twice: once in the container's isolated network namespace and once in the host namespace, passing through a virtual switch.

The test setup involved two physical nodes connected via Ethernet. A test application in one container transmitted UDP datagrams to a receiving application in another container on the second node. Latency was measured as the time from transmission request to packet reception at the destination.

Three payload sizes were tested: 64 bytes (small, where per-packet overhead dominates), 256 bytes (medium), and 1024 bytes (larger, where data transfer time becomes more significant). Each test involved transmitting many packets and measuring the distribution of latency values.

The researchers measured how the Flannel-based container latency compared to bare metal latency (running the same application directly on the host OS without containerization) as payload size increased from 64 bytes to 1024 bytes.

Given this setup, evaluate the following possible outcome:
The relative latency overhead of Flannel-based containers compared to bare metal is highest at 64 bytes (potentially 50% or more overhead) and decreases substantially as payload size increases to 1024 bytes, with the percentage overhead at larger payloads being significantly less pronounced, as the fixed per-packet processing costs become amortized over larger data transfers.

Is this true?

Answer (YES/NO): NO